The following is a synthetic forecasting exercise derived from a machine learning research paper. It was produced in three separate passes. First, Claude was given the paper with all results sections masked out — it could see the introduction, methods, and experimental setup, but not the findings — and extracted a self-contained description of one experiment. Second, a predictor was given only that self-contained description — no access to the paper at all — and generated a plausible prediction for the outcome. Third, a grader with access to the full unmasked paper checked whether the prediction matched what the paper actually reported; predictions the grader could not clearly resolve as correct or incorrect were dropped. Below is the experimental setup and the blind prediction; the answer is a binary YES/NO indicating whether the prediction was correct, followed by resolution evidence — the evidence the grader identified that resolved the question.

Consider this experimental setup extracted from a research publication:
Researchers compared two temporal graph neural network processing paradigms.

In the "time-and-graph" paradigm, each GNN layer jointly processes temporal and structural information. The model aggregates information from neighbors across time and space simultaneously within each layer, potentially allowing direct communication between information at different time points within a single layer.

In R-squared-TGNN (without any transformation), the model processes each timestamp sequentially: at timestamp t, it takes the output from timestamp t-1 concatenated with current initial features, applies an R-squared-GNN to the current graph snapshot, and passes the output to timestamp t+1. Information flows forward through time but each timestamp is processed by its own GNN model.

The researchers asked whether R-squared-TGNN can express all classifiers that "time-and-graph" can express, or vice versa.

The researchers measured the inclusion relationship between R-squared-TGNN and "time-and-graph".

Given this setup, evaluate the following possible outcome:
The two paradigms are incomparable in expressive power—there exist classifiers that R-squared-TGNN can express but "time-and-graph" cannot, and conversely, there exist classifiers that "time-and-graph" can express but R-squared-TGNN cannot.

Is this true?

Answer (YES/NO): NO